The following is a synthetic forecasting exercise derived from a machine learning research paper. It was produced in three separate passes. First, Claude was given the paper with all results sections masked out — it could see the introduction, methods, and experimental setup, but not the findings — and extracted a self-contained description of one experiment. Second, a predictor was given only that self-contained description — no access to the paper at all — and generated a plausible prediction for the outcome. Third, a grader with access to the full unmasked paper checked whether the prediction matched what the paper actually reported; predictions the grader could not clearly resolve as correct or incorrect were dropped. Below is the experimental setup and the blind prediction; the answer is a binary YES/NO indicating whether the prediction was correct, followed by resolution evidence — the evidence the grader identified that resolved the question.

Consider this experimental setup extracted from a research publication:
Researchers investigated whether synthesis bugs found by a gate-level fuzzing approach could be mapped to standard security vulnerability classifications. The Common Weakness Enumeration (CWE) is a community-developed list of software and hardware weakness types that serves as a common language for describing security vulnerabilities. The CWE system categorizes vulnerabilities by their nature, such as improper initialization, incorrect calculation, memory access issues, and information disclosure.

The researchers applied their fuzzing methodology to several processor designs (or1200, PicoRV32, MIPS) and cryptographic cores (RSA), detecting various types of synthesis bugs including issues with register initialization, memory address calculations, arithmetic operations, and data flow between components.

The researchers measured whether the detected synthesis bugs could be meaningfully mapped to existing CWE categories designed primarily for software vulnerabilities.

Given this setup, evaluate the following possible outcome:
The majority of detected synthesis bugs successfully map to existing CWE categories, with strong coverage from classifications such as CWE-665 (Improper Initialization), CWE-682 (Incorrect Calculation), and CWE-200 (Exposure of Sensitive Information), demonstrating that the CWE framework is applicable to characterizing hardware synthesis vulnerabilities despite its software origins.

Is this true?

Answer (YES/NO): NO